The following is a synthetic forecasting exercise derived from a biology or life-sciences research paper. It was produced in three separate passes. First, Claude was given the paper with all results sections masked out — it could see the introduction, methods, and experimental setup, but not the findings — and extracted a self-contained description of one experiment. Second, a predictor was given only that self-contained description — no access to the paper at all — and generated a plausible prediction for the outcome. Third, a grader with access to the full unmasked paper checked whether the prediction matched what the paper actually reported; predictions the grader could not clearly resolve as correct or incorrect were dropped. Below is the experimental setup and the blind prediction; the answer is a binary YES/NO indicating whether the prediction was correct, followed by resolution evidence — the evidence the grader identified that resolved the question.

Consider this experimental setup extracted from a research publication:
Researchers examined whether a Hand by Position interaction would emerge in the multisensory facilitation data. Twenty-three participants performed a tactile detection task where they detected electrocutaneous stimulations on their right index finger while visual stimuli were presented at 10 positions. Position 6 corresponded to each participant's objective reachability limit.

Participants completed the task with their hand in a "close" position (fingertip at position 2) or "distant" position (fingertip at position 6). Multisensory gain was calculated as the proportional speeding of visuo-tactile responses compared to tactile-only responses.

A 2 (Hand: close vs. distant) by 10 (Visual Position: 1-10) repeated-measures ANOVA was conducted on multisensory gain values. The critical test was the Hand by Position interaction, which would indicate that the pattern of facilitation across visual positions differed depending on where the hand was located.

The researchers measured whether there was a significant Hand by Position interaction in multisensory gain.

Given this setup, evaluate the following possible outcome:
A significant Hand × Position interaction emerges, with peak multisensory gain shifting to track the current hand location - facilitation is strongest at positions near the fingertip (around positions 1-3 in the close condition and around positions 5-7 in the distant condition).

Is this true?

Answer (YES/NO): NO